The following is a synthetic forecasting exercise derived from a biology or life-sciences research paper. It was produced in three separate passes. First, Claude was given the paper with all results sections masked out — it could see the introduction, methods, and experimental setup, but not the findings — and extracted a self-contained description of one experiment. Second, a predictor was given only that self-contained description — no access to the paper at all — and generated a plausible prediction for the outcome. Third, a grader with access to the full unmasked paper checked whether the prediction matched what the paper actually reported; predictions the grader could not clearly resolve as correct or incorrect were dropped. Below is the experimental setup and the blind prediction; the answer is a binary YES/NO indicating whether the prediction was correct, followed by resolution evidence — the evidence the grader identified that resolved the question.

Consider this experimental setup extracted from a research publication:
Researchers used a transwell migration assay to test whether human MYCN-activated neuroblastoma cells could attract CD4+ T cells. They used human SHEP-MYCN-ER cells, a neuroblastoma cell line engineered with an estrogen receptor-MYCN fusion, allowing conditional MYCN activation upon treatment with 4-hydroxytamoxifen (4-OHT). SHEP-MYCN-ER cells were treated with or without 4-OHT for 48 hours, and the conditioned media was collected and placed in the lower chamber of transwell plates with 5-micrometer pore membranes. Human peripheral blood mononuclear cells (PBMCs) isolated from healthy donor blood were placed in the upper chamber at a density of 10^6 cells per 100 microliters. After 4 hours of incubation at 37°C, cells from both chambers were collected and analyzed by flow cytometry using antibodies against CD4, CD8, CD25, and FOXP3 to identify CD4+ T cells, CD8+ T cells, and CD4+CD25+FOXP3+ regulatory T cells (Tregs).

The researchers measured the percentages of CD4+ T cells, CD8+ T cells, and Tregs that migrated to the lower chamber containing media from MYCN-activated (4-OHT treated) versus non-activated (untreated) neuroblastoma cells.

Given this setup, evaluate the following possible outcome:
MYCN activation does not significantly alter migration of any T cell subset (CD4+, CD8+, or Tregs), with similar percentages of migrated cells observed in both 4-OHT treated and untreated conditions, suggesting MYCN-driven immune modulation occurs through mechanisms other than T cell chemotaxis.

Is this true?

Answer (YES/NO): NO